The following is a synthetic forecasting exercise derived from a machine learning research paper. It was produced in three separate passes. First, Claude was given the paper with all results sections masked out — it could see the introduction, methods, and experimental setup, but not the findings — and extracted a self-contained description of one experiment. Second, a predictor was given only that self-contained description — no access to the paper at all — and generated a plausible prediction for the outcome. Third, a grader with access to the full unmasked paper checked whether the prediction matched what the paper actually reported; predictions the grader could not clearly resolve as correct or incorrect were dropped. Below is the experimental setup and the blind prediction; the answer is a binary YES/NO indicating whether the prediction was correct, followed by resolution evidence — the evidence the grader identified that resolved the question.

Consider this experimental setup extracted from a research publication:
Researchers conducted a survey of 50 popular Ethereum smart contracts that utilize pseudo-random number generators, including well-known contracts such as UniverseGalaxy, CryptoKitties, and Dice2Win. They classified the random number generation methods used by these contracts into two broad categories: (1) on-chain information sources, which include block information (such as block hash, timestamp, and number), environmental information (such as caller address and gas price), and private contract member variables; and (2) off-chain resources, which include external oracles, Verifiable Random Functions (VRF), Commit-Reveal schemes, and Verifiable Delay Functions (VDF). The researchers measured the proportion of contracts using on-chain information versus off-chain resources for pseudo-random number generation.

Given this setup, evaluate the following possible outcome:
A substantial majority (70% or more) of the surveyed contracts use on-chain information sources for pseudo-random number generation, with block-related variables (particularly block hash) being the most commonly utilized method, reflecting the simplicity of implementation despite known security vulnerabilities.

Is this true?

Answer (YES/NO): YES